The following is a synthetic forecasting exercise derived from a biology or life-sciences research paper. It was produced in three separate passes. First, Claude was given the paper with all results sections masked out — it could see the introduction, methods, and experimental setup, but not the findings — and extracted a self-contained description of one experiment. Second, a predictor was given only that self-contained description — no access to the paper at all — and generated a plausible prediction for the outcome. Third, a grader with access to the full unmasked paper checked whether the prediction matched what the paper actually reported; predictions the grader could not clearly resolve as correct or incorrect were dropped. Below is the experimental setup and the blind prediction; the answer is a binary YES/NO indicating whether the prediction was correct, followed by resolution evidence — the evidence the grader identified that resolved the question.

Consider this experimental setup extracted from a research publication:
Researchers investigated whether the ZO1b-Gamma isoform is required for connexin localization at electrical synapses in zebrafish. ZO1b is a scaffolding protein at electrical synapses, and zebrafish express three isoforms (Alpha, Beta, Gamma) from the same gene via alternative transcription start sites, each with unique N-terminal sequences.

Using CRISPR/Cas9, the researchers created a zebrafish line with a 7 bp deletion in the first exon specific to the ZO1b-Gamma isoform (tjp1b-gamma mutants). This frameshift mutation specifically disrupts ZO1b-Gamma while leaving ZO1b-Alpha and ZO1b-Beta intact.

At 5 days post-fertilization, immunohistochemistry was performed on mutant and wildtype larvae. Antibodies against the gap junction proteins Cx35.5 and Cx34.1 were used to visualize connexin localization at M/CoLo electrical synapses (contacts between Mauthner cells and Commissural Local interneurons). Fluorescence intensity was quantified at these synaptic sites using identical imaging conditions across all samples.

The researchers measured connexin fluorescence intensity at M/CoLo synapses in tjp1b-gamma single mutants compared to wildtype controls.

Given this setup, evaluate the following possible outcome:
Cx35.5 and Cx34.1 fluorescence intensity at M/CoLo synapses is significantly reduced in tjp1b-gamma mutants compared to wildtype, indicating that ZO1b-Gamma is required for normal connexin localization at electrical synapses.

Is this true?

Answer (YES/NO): NO